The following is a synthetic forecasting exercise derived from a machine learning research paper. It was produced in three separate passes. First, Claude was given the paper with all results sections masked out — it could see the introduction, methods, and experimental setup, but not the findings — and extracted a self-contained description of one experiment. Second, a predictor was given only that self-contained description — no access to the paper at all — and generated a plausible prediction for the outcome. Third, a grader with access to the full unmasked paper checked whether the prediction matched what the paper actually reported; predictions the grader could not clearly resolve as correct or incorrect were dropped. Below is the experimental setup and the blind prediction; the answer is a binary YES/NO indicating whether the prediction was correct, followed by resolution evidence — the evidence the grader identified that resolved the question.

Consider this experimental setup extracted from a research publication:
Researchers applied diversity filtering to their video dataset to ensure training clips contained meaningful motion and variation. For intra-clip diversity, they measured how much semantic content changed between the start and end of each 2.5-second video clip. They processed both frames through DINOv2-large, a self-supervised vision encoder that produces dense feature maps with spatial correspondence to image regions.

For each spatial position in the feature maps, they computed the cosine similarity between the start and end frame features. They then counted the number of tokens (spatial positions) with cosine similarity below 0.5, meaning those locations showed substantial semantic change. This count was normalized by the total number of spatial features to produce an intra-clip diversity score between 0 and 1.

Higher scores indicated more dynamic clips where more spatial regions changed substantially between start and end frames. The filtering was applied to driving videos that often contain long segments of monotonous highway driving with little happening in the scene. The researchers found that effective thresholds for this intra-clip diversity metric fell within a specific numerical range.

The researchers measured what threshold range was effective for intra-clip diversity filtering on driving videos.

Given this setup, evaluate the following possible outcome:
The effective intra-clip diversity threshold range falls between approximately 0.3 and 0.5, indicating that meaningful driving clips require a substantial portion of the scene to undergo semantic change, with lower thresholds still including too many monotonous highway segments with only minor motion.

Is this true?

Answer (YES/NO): NO